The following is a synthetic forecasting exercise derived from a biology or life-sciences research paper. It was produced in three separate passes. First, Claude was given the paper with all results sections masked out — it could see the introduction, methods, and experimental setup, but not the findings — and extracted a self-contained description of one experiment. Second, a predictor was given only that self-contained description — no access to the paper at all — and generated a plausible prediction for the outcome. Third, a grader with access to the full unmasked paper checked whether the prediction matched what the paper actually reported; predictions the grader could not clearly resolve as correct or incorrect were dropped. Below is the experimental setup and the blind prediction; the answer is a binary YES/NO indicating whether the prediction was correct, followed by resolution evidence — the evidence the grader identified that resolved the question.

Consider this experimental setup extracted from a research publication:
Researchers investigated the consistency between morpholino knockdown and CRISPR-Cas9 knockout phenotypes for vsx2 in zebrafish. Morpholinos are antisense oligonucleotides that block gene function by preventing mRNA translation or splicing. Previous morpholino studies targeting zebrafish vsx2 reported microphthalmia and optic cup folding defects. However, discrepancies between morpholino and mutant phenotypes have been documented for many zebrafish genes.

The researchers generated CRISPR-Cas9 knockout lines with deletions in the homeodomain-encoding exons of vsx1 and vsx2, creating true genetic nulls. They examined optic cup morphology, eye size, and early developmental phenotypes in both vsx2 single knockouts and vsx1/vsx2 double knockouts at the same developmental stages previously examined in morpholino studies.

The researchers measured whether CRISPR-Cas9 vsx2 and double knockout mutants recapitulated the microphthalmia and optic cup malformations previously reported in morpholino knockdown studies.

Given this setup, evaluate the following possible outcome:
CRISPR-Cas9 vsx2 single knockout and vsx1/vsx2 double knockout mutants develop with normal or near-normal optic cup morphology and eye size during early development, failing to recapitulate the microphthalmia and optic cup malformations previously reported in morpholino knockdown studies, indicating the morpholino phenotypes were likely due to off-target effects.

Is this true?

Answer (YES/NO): YES